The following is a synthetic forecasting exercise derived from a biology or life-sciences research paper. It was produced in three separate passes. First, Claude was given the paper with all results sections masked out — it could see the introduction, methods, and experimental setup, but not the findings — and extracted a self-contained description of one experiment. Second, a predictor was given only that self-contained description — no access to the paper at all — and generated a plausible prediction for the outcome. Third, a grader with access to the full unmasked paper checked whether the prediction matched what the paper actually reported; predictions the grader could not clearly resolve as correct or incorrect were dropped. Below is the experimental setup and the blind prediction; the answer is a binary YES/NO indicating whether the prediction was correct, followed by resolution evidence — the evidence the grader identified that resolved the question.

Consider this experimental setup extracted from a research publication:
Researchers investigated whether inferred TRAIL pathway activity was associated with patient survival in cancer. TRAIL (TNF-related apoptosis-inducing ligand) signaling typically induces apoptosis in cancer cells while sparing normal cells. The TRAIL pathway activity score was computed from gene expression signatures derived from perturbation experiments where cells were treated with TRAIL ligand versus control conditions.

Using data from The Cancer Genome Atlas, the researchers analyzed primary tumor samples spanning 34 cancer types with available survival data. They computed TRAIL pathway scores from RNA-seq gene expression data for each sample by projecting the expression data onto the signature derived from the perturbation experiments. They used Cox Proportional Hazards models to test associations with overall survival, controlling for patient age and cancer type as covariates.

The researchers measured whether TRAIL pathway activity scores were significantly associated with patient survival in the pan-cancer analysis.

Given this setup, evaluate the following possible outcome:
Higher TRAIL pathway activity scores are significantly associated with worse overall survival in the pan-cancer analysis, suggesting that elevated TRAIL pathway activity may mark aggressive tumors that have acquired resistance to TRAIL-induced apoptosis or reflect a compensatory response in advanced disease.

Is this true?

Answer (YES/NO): NO